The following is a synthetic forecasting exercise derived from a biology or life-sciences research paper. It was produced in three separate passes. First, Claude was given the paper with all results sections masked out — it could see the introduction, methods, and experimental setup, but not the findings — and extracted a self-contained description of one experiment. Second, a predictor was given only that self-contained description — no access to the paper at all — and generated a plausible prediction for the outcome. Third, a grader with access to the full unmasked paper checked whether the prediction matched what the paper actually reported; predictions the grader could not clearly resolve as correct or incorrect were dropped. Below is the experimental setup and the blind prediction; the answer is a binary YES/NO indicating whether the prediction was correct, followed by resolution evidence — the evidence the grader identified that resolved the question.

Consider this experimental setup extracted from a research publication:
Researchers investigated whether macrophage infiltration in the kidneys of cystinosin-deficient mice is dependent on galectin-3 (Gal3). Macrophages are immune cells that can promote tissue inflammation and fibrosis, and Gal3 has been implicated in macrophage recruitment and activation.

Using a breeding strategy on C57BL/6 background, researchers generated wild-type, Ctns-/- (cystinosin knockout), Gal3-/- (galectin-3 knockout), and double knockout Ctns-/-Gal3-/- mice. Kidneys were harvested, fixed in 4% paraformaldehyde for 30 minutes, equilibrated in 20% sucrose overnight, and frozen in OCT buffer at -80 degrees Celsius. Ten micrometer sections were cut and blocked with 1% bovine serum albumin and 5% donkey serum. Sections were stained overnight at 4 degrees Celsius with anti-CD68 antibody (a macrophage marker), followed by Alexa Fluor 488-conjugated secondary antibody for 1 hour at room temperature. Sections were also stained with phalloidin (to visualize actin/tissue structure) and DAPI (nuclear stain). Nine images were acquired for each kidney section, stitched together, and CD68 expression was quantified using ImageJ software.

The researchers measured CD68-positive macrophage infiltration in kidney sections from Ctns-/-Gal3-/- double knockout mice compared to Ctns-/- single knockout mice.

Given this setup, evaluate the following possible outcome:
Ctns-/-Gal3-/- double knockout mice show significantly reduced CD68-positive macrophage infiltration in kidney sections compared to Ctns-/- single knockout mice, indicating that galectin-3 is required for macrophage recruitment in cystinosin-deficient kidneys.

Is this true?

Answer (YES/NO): YES